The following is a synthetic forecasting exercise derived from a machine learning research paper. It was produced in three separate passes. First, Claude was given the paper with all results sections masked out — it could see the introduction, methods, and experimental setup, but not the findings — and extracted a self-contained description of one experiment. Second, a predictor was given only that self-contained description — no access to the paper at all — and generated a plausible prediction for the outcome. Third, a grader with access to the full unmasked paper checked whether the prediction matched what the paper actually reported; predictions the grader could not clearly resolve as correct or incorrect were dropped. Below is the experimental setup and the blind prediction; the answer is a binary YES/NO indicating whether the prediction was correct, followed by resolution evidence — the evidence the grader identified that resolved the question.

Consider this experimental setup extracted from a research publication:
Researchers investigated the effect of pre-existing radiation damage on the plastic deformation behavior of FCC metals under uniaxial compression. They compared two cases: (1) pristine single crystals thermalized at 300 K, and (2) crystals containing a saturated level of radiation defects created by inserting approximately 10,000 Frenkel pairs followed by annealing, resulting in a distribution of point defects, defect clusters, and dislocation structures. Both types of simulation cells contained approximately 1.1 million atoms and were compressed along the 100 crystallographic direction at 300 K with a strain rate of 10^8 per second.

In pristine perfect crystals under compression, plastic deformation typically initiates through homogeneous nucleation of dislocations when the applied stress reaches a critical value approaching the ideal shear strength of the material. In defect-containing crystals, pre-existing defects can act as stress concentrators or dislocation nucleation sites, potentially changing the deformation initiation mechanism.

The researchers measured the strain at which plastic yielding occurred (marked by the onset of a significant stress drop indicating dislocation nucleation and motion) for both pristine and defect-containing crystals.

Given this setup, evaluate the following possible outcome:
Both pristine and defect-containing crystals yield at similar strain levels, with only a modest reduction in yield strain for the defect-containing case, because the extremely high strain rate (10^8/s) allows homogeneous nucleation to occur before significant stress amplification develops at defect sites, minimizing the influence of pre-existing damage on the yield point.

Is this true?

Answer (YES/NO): NO